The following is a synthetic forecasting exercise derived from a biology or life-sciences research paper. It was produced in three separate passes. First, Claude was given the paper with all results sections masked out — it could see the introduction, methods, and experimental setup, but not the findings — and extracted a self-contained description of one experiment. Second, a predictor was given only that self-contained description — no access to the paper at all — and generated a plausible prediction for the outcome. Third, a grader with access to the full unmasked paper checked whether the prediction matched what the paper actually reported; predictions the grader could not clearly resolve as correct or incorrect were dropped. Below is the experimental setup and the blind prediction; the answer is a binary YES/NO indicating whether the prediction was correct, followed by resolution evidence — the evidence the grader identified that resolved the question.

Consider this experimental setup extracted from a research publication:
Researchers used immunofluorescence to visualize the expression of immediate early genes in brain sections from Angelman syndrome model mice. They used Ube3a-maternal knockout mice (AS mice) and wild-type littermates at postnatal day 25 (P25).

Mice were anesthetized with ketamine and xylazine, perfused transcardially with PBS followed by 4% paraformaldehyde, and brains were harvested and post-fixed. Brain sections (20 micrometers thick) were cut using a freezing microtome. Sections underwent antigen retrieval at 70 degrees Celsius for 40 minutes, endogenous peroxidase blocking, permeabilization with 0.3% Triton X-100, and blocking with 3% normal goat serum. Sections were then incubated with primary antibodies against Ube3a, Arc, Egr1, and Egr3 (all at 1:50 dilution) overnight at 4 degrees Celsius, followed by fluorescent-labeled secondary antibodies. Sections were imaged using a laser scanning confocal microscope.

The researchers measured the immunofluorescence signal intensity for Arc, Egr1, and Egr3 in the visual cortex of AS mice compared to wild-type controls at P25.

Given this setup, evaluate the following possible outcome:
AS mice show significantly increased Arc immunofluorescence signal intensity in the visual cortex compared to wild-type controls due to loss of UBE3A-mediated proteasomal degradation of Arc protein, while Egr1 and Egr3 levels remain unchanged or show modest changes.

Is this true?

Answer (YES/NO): NO